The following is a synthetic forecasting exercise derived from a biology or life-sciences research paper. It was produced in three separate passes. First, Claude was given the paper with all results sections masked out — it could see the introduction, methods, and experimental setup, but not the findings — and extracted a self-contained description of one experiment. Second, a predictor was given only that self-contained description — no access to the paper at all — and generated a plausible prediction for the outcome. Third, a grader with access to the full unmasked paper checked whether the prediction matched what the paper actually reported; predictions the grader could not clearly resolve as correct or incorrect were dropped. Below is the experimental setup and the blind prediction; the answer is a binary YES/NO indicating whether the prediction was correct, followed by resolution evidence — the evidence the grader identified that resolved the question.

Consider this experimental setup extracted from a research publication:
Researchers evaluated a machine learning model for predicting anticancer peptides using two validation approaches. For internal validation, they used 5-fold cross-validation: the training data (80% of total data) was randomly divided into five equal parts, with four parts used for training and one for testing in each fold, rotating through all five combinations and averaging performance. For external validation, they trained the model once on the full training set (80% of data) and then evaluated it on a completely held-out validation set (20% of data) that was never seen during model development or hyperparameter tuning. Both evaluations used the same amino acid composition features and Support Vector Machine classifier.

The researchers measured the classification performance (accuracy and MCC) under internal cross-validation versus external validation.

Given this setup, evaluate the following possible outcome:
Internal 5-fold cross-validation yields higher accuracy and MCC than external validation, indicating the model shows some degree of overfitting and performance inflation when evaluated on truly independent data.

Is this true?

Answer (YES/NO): NO